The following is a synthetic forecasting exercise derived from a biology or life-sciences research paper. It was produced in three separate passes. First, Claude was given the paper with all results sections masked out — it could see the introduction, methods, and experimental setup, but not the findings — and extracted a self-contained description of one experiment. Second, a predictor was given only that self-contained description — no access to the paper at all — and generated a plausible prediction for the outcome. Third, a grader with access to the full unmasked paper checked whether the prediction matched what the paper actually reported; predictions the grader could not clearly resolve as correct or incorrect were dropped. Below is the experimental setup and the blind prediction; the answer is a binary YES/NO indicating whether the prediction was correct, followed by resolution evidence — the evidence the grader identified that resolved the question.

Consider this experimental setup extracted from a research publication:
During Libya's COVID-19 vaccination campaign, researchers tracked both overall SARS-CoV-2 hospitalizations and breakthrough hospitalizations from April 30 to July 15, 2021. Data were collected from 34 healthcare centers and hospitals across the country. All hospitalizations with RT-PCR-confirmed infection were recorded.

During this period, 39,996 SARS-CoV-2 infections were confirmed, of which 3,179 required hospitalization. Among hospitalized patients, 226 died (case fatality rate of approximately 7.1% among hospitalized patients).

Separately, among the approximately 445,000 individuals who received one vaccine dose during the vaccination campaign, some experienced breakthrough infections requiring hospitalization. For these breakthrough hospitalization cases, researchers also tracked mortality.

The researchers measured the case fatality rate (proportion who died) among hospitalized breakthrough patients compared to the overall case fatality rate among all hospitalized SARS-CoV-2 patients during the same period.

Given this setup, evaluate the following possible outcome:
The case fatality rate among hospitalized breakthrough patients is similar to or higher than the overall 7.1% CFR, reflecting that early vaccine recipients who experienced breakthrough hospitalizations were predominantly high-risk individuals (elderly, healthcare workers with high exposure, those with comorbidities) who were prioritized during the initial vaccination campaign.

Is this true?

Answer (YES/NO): YES